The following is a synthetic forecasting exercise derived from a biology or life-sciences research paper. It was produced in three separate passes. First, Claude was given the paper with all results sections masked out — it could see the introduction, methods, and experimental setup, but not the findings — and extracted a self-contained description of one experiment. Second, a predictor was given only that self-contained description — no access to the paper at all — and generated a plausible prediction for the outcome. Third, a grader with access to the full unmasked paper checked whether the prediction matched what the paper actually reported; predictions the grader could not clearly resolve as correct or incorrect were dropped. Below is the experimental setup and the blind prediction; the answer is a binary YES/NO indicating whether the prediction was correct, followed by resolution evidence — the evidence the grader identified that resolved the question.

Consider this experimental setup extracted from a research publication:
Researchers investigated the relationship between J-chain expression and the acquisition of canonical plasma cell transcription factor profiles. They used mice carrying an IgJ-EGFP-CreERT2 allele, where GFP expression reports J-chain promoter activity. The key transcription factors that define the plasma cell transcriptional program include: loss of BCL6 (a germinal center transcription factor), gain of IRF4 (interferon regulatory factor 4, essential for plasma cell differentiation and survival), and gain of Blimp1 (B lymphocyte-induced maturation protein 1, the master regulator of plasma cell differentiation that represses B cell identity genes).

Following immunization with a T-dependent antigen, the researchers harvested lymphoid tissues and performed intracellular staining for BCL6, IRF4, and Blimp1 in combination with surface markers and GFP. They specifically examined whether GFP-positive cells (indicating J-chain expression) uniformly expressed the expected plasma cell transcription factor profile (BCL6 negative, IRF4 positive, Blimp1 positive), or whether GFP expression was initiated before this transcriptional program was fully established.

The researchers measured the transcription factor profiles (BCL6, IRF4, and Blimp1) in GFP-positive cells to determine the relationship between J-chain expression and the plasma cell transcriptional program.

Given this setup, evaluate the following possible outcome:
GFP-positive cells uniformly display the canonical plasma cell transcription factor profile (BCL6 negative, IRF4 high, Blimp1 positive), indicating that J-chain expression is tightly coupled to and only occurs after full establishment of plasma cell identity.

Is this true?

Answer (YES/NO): NO